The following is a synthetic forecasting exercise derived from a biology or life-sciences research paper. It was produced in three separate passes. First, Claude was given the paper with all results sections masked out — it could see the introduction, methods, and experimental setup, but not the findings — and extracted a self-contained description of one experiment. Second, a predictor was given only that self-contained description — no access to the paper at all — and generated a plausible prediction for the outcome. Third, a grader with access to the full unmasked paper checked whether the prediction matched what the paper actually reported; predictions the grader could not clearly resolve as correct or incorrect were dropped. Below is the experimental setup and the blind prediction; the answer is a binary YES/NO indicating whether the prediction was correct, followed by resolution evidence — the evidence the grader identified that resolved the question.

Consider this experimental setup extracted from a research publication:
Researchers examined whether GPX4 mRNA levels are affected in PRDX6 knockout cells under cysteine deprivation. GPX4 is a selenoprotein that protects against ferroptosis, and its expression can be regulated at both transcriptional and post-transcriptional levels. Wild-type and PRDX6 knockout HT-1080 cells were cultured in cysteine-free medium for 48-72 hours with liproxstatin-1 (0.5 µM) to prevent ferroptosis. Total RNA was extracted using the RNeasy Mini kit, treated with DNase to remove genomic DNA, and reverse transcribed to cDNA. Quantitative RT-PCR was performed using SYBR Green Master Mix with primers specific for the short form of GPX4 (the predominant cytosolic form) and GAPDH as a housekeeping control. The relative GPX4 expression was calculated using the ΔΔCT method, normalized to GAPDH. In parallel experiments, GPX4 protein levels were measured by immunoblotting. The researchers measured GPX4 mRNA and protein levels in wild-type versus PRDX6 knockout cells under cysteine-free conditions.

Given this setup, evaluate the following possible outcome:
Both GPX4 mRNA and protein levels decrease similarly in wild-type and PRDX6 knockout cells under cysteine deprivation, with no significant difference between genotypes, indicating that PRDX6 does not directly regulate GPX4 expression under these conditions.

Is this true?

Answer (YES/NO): NO